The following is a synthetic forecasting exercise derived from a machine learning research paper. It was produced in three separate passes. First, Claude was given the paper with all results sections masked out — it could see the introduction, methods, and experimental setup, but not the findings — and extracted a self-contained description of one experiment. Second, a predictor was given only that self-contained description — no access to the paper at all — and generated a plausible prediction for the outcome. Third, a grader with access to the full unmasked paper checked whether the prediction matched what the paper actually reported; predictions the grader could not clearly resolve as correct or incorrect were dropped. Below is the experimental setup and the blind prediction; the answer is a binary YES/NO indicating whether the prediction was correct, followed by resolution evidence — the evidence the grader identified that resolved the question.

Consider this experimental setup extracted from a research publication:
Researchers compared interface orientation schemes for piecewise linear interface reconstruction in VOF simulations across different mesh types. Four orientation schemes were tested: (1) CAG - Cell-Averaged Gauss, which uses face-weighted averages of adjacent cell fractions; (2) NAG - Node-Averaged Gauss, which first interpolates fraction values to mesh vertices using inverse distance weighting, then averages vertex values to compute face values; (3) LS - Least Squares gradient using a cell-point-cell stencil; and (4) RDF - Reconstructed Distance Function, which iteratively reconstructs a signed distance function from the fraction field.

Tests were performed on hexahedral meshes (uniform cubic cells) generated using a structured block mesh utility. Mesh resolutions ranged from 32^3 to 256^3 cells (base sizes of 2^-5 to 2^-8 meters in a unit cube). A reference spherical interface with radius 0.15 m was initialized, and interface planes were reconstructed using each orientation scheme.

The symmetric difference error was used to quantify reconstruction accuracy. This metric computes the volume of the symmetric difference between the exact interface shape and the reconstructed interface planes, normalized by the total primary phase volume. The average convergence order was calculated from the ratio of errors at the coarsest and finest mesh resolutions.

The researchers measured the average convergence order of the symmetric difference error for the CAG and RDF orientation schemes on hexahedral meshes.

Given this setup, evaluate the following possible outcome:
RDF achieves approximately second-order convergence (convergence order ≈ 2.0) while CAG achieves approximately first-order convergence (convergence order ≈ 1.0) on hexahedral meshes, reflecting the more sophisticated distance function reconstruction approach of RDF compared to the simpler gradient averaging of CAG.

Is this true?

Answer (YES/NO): YES